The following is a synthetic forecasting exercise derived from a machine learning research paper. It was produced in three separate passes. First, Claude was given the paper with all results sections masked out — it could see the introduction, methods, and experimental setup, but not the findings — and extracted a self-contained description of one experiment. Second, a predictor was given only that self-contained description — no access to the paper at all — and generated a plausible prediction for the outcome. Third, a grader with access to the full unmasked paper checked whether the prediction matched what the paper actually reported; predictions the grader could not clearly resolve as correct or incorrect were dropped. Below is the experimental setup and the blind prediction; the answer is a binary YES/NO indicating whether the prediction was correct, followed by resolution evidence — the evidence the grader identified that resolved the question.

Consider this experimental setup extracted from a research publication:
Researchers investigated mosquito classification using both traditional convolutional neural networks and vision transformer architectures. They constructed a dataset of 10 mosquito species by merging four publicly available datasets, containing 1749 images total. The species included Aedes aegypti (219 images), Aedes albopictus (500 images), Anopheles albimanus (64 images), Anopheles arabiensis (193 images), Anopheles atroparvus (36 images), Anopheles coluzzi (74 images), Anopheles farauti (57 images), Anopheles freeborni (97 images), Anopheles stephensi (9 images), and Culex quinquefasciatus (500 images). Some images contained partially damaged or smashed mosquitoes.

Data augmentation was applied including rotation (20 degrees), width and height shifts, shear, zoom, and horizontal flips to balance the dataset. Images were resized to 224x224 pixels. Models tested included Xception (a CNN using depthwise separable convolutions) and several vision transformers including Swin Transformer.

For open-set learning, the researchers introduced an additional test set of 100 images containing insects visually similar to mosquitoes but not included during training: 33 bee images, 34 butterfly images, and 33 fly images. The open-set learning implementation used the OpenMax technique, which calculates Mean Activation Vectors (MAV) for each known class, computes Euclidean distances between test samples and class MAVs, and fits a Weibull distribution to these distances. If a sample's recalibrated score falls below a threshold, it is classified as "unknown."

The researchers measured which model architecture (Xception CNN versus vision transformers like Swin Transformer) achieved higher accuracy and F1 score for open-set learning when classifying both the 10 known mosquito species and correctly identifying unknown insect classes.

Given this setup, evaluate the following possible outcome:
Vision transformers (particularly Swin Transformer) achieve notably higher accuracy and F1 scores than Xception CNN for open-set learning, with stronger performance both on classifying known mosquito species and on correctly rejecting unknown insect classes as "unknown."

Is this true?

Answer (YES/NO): NO